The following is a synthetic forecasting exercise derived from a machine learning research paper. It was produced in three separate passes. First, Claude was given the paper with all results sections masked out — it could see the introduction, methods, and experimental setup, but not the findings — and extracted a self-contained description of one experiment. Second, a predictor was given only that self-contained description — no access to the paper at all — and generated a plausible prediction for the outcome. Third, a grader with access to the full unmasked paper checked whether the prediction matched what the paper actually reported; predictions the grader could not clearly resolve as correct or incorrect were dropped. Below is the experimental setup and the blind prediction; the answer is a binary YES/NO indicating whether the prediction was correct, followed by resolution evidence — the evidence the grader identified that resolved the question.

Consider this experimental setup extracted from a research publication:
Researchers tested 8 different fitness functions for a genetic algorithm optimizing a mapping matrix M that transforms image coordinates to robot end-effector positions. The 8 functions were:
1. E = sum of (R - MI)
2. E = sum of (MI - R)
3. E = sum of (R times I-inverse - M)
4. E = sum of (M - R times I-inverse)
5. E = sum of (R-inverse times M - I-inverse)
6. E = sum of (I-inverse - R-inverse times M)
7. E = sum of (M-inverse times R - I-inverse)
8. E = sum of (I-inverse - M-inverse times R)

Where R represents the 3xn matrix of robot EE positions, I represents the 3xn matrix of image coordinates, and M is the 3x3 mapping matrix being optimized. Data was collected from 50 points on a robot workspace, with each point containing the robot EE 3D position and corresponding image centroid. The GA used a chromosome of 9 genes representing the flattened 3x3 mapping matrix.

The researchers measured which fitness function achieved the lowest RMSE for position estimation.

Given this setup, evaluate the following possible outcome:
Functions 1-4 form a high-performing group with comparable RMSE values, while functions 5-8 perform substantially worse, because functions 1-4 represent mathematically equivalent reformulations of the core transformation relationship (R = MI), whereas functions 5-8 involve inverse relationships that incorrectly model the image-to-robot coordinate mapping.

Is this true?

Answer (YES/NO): NO